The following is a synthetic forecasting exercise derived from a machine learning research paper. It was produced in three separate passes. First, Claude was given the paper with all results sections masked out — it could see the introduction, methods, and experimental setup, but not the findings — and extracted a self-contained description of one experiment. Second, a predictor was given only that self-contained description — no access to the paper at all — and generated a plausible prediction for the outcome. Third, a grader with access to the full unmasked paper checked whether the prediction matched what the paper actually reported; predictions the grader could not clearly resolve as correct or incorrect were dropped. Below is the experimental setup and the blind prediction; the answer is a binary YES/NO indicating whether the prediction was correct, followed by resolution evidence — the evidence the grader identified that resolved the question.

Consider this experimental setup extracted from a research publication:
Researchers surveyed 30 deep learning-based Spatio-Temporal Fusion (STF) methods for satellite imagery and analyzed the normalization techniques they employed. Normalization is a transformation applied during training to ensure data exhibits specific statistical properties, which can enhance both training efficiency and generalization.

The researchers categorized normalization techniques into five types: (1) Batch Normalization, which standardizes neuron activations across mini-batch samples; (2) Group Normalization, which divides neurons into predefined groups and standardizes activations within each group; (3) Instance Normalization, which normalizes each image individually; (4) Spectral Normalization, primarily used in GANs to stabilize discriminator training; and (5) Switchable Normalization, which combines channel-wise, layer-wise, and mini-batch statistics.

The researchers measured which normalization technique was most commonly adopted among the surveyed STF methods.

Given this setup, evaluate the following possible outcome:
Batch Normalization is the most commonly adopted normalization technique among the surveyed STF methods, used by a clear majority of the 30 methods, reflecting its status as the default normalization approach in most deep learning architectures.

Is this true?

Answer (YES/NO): NO